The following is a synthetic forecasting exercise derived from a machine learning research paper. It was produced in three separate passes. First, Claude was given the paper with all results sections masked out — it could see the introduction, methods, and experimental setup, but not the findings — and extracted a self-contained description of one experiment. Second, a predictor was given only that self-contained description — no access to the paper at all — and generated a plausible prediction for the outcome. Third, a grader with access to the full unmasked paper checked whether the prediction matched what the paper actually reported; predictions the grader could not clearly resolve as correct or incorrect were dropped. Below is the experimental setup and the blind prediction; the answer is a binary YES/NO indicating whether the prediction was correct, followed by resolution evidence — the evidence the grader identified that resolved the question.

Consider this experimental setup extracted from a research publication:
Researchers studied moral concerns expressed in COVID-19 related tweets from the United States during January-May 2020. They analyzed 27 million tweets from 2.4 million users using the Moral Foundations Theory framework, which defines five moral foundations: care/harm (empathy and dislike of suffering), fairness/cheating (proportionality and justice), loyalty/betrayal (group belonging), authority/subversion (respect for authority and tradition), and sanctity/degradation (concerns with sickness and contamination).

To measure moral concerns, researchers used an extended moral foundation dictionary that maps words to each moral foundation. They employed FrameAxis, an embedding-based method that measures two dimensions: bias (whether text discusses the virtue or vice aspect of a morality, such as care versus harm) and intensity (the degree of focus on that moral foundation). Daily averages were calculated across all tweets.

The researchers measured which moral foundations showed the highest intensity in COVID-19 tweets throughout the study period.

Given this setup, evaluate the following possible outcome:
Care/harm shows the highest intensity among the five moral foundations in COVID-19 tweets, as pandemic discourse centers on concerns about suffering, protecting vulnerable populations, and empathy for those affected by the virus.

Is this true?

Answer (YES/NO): YES